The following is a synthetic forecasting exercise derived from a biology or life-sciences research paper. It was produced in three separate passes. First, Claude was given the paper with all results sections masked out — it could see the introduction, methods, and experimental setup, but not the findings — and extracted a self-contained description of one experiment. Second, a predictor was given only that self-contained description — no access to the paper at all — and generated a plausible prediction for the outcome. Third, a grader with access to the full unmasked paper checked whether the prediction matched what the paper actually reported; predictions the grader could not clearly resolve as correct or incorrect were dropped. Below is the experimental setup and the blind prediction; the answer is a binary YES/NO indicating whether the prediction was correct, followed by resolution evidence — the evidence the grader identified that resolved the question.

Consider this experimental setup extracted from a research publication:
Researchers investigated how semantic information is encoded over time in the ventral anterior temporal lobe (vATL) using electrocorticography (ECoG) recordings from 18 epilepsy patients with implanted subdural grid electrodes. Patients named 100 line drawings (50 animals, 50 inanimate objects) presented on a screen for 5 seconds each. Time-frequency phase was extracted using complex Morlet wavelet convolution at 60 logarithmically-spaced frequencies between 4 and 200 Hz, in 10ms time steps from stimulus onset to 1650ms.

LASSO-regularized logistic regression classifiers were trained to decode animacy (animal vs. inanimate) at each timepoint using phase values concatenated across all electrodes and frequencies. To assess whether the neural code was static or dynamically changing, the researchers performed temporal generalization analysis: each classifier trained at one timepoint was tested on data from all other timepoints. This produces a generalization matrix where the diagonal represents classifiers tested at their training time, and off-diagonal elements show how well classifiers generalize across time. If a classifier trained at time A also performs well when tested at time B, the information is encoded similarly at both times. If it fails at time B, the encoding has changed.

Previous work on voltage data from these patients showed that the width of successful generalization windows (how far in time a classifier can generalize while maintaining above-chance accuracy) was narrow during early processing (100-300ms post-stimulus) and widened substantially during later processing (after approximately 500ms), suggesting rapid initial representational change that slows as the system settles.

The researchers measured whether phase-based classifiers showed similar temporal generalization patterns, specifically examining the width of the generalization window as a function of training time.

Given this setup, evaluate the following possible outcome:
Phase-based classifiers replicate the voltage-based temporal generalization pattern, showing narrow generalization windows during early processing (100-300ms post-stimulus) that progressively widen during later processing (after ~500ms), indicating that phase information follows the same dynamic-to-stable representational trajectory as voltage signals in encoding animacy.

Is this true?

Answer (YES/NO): NO